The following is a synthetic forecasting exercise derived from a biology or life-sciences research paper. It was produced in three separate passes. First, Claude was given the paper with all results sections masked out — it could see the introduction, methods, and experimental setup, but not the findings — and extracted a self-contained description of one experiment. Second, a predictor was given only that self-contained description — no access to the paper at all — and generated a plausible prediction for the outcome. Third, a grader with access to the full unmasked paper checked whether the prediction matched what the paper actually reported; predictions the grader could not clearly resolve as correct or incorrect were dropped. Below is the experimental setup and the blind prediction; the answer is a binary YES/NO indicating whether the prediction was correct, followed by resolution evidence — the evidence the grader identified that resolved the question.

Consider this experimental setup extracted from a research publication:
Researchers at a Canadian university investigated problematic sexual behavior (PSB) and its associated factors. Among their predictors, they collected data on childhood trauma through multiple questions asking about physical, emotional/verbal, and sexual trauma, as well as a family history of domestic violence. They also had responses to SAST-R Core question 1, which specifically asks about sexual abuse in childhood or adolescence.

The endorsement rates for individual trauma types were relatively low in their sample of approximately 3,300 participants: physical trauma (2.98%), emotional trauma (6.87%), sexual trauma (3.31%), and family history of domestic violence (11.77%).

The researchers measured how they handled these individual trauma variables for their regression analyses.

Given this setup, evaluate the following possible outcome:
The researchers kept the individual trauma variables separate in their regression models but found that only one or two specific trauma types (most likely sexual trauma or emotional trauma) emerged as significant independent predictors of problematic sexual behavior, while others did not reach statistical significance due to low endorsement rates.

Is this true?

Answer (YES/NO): NO